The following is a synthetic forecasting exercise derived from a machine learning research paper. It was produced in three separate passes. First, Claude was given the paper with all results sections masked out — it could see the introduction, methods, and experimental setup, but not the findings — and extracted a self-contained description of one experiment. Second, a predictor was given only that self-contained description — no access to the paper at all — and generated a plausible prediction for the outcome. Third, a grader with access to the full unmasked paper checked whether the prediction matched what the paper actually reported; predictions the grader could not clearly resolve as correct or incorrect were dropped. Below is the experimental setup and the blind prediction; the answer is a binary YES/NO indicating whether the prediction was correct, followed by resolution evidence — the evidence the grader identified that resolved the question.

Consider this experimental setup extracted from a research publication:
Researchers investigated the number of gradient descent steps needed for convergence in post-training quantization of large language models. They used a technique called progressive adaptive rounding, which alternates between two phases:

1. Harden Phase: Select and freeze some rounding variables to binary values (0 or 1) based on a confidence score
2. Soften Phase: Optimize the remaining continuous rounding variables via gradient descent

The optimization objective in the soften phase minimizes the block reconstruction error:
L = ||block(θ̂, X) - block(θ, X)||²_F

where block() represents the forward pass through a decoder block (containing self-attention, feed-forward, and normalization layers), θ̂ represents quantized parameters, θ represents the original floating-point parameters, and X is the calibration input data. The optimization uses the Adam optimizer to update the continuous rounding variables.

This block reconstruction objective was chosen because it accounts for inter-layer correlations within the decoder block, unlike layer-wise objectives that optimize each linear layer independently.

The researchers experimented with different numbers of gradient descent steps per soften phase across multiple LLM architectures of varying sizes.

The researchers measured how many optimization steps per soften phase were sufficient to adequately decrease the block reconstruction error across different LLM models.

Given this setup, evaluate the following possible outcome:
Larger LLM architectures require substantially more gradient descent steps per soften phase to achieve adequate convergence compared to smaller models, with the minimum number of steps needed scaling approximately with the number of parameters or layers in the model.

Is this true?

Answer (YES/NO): NO